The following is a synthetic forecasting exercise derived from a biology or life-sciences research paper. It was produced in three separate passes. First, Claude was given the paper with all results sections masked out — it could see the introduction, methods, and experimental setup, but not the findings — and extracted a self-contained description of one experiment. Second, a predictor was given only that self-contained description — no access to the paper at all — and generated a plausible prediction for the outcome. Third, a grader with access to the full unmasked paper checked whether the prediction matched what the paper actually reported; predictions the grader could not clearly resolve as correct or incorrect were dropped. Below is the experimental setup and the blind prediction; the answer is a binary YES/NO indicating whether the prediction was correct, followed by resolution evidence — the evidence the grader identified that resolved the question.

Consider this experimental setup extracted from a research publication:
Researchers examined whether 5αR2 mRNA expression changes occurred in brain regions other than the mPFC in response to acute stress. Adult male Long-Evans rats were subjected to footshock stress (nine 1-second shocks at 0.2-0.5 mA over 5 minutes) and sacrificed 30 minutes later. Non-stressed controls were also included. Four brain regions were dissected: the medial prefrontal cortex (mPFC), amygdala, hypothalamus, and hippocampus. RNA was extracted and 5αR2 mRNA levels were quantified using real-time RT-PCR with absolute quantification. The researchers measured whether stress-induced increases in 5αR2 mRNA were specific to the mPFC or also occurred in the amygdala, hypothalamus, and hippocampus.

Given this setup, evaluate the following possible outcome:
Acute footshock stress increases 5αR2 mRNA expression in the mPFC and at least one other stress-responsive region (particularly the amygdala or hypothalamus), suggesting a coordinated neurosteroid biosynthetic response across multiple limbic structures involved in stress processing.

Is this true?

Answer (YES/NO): NO